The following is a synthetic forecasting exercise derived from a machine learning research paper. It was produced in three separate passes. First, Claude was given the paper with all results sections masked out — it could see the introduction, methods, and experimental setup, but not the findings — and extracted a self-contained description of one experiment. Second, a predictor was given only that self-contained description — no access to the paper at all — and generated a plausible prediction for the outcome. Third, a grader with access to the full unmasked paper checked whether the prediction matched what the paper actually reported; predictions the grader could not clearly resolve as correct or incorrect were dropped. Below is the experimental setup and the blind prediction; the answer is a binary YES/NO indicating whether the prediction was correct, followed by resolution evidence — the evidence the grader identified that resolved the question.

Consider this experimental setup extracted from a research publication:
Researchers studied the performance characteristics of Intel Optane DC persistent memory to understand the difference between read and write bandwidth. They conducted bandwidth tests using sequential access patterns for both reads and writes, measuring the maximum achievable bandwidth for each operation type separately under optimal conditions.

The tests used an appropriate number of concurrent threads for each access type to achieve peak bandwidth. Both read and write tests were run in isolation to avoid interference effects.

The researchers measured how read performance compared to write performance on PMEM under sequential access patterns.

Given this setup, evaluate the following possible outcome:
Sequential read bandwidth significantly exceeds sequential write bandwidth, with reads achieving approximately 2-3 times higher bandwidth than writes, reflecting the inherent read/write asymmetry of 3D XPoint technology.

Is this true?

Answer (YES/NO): NO